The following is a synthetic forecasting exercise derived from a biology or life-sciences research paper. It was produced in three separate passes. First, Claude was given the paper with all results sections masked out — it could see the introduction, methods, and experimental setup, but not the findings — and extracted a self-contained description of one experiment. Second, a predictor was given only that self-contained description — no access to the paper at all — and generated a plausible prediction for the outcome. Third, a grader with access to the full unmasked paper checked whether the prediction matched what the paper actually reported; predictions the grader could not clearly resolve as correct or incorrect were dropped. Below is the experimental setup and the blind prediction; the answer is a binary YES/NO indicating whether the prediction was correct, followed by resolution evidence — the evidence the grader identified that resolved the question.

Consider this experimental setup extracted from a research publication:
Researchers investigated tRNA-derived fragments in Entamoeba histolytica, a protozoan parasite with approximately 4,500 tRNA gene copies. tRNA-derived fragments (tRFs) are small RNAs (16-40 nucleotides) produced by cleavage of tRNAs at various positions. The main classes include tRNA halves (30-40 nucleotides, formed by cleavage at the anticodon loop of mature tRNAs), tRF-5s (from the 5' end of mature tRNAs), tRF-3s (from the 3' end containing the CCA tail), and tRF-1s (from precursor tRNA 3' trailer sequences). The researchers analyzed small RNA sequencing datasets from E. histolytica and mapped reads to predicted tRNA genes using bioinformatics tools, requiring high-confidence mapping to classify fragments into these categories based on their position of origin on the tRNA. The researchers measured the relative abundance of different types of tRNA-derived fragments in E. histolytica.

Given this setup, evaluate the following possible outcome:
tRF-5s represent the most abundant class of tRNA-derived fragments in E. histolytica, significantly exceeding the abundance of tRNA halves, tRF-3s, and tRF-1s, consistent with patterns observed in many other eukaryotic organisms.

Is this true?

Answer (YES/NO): NO